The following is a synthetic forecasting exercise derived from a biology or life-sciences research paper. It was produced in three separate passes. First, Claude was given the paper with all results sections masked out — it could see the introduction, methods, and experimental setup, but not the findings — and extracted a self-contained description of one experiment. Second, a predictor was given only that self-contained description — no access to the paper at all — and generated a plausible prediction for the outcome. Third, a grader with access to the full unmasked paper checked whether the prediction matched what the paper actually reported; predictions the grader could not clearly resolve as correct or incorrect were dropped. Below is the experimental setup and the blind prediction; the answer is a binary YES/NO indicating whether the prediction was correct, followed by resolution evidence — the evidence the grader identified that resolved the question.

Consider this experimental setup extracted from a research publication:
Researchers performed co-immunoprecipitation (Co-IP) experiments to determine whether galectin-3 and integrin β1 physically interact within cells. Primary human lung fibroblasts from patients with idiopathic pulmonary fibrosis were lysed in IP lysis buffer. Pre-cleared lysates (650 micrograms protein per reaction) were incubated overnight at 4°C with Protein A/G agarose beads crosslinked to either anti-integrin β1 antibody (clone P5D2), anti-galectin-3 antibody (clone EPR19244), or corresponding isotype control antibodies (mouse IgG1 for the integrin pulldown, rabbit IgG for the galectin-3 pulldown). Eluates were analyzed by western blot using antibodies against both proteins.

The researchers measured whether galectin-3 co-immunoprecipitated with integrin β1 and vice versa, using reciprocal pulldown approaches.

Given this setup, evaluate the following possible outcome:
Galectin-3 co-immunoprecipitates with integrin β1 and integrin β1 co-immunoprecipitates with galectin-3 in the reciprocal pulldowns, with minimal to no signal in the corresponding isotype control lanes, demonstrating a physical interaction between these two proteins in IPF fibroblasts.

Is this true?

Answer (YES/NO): NO